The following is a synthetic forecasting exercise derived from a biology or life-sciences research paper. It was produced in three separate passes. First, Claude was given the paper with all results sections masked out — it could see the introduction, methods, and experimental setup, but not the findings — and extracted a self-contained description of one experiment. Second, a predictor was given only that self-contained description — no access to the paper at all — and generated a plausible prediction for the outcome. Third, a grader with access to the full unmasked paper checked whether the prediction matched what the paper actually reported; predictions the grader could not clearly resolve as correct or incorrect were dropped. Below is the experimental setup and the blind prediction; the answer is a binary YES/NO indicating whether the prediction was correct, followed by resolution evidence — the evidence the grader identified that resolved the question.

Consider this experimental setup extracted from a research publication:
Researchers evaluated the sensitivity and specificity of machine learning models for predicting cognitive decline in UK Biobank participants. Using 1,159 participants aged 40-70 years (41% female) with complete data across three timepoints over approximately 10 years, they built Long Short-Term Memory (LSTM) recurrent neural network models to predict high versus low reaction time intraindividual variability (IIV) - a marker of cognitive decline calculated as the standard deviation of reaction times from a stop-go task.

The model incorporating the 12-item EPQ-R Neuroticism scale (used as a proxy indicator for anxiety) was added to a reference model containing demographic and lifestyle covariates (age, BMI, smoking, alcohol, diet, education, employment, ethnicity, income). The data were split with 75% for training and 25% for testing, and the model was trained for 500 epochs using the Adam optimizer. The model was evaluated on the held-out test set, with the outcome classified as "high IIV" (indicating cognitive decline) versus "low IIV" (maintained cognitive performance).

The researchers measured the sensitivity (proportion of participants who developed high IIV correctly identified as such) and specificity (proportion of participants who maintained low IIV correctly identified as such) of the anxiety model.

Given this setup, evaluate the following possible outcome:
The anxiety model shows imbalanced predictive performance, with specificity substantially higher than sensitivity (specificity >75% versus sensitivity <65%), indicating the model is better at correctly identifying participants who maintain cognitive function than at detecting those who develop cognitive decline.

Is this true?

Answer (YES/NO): NO